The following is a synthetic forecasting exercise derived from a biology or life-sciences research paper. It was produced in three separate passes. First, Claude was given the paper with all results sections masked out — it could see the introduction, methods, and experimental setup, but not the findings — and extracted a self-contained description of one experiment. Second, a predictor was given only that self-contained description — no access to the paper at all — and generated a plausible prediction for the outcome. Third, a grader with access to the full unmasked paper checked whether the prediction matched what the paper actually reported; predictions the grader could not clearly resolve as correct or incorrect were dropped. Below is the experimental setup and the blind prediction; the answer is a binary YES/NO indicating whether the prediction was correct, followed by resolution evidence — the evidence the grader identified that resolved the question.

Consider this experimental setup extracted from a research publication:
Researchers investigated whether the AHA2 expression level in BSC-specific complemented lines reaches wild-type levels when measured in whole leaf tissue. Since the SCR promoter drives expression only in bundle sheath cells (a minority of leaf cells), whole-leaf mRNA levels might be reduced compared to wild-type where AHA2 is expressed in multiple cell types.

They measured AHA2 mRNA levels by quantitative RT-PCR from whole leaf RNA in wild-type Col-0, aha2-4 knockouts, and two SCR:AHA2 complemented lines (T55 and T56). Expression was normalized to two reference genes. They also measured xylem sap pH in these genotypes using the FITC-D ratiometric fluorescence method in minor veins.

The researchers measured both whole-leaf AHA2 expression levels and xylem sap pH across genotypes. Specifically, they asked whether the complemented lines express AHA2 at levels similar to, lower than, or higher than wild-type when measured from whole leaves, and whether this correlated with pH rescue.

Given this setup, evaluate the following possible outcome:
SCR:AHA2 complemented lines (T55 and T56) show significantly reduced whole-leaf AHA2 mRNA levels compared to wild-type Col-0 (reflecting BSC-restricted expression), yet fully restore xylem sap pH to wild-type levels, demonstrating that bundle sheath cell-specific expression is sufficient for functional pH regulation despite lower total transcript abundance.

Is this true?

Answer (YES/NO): NO